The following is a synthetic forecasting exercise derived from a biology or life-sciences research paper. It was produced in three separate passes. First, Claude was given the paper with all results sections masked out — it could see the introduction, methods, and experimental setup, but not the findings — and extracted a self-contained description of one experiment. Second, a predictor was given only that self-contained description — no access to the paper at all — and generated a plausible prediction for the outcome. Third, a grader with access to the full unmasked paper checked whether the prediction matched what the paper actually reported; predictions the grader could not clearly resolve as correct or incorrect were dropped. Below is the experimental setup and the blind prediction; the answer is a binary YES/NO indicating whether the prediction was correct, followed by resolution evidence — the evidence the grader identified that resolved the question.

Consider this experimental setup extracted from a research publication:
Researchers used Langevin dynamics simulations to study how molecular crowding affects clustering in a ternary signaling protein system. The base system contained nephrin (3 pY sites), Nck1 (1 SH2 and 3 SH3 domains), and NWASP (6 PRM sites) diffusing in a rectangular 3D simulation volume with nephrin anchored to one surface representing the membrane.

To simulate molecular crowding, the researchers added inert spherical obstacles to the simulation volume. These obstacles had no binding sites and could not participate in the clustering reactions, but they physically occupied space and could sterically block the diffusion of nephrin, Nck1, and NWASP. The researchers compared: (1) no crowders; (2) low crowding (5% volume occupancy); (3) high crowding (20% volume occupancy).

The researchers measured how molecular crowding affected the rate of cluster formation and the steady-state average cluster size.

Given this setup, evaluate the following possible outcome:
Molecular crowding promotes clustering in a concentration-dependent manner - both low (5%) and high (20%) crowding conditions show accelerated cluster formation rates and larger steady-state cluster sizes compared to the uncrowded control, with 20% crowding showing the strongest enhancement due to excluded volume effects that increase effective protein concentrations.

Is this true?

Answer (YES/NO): NO